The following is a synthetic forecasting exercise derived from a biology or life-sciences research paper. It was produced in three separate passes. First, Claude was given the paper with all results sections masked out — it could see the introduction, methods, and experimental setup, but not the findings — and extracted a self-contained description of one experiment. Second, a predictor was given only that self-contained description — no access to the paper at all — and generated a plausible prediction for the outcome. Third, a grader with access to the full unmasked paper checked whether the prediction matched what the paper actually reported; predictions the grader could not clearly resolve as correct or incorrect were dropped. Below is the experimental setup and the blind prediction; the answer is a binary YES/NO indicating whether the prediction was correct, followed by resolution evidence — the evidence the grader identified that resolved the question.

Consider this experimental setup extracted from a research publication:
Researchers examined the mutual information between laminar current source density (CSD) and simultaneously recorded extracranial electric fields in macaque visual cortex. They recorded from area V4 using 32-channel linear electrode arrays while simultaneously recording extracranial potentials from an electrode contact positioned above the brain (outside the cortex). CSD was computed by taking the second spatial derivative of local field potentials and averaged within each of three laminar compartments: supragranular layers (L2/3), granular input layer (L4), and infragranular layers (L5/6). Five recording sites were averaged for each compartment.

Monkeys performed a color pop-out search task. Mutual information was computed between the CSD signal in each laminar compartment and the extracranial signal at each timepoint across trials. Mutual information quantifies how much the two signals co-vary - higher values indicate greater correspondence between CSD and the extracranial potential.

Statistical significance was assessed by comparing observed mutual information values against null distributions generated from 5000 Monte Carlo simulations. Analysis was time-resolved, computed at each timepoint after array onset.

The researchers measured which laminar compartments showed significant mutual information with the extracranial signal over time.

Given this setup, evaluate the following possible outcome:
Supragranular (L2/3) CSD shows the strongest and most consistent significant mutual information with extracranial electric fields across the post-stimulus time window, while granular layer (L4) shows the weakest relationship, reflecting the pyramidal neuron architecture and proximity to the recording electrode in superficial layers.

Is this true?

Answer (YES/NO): NO